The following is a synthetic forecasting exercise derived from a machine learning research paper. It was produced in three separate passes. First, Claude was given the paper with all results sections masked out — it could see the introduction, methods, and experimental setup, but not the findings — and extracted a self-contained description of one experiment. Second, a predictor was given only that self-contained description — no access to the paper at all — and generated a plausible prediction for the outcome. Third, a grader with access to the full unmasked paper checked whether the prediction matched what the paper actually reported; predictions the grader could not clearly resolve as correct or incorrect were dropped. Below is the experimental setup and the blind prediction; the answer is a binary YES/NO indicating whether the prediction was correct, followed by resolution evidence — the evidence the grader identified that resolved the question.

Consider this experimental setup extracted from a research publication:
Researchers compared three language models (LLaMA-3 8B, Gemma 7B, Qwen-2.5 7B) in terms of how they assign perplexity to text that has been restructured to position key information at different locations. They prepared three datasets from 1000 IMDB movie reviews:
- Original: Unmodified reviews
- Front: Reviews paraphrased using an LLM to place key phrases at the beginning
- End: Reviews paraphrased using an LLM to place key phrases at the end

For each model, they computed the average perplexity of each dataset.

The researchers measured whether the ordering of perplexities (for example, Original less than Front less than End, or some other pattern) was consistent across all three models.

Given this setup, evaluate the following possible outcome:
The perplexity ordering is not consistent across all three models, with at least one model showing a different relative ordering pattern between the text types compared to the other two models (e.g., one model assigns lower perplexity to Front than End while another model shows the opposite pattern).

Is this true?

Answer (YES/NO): NO